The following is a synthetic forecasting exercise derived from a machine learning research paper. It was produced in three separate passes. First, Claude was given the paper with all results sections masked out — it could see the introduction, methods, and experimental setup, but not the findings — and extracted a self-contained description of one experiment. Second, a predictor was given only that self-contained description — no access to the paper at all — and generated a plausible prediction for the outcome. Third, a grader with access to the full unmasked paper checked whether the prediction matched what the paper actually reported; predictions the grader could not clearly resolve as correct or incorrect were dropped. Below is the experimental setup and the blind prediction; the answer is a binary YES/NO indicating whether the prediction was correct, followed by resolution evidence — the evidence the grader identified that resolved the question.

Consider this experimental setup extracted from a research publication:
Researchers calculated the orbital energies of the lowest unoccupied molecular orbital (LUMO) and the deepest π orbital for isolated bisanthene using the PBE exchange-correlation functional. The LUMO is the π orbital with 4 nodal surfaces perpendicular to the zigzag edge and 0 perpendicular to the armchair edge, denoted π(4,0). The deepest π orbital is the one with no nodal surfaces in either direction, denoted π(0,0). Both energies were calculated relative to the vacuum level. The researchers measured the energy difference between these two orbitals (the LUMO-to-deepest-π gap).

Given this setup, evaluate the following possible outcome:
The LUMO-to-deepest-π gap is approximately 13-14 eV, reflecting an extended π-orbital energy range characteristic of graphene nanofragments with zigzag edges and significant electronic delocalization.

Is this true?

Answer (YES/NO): NO